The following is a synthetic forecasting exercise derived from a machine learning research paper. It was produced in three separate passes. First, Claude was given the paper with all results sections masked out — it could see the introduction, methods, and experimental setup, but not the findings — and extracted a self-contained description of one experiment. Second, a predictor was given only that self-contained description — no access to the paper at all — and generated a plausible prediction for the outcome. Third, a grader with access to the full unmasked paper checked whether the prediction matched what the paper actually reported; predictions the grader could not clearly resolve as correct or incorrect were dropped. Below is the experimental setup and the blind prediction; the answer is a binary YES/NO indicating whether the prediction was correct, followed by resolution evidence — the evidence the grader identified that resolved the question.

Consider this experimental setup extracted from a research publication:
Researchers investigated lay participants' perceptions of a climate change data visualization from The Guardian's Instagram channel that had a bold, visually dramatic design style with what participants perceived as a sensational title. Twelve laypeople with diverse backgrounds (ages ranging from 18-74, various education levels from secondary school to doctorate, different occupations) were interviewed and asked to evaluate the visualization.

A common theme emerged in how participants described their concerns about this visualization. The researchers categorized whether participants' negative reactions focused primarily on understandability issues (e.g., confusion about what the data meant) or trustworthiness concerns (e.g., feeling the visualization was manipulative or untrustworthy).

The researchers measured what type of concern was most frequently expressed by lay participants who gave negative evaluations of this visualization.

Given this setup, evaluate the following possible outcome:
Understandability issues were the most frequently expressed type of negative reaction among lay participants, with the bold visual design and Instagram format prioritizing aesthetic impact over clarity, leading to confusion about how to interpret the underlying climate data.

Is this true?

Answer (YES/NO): NO